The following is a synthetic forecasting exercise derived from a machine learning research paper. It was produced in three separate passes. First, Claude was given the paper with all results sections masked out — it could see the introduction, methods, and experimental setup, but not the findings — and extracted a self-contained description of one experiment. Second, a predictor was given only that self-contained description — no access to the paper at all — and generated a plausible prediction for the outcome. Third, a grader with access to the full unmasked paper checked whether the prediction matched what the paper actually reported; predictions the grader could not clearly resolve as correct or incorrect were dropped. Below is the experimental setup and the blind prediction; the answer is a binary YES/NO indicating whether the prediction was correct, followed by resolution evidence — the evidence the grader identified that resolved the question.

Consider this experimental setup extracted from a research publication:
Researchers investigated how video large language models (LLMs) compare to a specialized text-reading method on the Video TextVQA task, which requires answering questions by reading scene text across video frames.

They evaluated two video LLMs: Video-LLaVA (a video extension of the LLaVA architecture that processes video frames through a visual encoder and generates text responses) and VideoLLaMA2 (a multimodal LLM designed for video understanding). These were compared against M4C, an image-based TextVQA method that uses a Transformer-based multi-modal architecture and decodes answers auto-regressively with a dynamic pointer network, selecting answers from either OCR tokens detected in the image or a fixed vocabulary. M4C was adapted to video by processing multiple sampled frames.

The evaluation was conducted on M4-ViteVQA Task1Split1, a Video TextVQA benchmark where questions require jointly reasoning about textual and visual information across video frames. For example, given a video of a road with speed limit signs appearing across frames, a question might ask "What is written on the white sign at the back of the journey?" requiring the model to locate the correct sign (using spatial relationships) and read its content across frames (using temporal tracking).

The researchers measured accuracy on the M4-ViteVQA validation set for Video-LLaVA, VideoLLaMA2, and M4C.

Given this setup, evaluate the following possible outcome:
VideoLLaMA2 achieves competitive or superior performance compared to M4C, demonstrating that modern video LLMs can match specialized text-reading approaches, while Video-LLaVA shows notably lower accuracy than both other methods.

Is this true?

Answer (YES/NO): YES